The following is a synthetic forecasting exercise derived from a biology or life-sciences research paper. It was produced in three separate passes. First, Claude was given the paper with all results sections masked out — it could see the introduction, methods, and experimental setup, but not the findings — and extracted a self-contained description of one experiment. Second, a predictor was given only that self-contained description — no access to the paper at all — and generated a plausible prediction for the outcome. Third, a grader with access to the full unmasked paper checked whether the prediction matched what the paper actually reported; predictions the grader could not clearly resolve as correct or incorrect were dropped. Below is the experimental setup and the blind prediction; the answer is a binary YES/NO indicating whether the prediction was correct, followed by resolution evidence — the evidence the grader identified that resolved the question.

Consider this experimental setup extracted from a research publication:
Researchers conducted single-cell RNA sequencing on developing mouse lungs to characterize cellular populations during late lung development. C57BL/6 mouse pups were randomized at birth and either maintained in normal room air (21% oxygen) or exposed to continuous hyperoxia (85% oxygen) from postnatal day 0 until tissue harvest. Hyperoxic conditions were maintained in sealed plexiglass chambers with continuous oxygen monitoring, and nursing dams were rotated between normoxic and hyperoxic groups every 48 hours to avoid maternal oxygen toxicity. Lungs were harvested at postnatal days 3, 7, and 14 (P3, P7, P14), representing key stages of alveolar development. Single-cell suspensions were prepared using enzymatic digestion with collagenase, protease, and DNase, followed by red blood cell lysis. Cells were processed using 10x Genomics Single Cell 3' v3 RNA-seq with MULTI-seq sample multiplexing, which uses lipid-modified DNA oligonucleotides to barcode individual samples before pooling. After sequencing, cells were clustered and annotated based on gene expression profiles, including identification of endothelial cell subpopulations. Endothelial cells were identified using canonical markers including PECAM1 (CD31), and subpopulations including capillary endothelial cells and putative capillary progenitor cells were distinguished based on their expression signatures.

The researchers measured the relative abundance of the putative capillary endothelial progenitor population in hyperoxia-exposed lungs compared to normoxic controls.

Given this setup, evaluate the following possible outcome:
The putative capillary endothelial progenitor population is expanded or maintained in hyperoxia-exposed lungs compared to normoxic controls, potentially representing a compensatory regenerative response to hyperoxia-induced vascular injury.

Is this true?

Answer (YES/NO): NO